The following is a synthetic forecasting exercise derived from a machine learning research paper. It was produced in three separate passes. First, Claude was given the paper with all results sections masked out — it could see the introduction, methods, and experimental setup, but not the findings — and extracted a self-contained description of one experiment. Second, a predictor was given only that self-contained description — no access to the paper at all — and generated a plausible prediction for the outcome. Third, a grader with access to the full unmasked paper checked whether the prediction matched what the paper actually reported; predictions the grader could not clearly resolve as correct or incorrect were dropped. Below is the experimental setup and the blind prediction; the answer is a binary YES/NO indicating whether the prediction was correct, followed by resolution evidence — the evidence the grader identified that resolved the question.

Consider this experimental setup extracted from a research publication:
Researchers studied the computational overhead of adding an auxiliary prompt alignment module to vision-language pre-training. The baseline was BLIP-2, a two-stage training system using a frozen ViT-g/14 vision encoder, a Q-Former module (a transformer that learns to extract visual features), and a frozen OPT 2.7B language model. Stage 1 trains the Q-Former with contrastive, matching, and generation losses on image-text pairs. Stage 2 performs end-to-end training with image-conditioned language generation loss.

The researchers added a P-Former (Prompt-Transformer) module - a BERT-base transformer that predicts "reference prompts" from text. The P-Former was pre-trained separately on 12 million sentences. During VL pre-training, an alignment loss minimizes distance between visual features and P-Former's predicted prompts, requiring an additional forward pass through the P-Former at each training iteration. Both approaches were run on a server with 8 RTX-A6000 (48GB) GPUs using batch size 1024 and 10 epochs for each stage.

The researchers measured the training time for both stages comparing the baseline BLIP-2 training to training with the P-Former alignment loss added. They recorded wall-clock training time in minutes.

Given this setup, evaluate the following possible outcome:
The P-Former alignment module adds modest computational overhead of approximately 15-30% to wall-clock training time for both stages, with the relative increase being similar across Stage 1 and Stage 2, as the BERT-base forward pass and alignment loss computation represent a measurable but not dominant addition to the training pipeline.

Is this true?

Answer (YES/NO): NO